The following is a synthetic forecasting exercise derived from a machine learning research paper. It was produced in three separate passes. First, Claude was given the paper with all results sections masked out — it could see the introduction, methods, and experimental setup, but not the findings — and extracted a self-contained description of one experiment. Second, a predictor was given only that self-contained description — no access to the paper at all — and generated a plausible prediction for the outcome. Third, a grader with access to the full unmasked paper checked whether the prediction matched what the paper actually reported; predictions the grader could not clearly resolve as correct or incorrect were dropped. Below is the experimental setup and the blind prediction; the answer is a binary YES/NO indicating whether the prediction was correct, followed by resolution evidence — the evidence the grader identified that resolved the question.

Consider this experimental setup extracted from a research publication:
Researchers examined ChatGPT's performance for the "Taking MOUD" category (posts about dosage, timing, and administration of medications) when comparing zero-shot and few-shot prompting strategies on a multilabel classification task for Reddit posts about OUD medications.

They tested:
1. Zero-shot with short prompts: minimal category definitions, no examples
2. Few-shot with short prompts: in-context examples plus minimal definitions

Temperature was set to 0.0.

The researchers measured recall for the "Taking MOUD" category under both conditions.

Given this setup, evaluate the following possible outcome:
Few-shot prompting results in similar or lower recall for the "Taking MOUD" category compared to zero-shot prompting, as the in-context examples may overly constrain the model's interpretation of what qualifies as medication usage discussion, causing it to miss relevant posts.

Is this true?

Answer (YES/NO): NO